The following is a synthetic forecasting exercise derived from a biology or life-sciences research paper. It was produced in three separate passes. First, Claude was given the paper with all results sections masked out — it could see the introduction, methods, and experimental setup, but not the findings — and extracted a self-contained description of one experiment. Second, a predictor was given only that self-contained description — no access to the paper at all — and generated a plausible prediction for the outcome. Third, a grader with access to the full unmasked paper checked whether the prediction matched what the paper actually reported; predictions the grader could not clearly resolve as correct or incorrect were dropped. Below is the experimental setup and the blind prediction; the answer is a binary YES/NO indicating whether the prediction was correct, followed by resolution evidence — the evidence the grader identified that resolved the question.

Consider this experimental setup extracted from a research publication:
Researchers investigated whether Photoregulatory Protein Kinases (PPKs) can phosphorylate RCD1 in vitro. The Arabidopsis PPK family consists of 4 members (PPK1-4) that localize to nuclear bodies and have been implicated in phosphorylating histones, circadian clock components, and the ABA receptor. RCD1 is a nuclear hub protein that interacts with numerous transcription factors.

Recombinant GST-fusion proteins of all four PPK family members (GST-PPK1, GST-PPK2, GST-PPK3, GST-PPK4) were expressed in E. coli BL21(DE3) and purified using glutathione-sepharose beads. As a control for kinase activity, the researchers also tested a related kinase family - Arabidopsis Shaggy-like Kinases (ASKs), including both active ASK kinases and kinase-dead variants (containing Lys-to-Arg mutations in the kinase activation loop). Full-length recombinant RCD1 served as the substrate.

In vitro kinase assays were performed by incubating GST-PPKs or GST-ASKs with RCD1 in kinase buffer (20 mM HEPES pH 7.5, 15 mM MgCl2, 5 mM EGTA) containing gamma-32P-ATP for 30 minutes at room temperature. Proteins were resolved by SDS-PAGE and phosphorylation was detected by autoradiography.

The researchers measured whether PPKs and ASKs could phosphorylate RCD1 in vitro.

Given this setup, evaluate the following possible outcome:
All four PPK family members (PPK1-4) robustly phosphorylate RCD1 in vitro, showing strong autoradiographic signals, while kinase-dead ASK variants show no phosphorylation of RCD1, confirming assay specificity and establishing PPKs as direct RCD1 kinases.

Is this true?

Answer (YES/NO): NO